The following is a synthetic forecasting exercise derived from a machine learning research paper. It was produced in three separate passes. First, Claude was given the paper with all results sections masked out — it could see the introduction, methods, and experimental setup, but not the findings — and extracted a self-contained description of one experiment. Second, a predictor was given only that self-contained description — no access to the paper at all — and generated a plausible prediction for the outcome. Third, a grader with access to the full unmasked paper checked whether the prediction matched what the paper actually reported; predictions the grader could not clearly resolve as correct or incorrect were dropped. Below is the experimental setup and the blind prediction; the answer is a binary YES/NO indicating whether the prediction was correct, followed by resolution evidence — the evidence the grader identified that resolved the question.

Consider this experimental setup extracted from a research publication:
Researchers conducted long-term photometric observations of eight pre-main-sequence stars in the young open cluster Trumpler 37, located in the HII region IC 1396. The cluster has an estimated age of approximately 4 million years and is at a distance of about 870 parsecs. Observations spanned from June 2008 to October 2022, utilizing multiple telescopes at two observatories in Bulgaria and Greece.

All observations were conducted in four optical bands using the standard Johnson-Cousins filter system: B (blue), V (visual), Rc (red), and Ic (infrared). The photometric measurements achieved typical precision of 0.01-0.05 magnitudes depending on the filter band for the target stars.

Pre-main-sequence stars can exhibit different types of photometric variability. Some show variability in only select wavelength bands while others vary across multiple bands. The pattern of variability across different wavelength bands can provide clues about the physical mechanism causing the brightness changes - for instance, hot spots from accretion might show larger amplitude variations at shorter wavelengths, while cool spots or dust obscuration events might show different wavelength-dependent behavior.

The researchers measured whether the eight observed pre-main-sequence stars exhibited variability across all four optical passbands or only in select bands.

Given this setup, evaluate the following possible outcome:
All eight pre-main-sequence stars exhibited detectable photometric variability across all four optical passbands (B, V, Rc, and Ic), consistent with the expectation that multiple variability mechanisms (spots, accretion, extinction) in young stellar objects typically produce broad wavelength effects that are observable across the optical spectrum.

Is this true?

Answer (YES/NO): YES